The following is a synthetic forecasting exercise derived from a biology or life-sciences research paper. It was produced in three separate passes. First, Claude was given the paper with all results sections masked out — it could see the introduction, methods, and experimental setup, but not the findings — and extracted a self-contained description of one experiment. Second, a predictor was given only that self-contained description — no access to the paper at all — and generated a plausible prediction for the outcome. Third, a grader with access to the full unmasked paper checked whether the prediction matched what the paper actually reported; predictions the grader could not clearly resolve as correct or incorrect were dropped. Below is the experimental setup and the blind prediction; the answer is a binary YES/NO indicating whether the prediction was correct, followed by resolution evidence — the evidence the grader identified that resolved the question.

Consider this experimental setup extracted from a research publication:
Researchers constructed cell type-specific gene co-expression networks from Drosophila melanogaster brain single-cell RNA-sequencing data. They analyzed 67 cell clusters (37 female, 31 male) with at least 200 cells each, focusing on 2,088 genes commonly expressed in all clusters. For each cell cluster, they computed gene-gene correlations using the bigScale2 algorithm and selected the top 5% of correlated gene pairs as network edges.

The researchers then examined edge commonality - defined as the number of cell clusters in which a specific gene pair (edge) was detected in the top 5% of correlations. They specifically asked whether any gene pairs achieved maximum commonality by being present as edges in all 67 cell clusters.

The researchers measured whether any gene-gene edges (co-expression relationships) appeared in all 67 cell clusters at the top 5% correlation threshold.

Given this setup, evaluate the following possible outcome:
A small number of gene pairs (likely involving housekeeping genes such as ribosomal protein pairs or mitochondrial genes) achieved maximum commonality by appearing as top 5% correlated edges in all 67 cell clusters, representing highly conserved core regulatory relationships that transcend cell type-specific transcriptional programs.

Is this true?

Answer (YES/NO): NO